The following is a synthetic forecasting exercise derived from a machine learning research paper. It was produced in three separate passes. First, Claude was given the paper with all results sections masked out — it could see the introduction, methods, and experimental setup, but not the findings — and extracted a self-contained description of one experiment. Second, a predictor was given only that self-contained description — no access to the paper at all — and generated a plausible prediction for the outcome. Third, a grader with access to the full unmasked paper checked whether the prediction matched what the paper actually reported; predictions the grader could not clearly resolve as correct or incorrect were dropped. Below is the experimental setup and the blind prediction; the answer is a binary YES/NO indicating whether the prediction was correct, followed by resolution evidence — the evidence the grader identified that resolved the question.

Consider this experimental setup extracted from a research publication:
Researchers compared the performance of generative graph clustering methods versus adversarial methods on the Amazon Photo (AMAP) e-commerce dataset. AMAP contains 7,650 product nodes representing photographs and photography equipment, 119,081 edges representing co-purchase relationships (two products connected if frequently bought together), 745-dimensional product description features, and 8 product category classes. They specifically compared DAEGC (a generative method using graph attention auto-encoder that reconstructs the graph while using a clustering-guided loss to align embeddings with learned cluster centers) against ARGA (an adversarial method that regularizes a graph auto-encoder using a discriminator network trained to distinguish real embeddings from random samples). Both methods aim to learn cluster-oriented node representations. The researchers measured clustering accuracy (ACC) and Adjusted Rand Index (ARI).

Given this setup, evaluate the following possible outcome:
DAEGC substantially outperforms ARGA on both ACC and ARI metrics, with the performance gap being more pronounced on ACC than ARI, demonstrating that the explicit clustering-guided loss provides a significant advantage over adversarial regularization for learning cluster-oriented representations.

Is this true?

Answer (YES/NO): NO